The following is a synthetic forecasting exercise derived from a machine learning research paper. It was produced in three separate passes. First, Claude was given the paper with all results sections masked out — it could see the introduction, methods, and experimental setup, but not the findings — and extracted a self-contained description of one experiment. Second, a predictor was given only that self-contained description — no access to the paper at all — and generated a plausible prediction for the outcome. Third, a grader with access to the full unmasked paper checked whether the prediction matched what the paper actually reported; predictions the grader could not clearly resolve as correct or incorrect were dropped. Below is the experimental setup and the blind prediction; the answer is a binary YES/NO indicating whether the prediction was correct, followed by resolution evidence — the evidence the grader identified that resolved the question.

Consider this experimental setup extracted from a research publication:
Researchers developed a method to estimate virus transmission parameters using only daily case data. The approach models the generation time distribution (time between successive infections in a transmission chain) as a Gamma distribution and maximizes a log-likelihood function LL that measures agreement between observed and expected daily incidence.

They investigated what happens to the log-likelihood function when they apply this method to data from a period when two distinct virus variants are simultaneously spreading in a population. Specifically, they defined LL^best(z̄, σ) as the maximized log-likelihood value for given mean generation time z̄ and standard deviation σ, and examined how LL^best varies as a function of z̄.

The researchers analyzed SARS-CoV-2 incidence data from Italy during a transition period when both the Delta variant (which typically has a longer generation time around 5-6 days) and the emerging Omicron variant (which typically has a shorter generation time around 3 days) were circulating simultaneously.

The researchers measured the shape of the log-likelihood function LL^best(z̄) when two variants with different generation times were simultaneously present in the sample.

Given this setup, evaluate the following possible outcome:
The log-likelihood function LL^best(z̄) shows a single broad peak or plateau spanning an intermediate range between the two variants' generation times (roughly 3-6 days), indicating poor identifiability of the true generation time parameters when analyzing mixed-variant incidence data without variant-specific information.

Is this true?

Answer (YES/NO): NO